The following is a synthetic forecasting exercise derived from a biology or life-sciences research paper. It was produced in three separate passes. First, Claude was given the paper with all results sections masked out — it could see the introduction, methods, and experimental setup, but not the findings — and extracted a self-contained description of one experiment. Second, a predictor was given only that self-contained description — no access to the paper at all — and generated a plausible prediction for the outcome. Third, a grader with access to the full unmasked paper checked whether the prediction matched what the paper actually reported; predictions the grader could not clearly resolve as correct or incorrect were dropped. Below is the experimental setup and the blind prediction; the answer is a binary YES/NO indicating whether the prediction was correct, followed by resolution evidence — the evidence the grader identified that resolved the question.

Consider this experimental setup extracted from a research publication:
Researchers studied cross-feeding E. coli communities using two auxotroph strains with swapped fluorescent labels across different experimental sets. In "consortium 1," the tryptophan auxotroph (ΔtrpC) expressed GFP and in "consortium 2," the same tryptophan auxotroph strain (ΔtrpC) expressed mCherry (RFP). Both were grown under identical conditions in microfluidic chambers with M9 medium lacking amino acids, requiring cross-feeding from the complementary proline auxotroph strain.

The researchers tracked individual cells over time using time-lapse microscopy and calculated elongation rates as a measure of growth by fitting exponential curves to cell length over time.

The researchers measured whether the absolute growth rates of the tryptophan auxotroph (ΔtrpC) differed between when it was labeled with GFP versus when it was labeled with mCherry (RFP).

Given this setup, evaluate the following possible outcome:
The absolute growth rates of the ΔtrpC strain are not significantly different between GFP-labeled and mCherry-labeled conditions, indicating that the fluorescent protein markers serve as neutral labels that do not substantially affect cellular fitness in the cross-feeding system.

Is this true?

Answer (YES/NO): NO